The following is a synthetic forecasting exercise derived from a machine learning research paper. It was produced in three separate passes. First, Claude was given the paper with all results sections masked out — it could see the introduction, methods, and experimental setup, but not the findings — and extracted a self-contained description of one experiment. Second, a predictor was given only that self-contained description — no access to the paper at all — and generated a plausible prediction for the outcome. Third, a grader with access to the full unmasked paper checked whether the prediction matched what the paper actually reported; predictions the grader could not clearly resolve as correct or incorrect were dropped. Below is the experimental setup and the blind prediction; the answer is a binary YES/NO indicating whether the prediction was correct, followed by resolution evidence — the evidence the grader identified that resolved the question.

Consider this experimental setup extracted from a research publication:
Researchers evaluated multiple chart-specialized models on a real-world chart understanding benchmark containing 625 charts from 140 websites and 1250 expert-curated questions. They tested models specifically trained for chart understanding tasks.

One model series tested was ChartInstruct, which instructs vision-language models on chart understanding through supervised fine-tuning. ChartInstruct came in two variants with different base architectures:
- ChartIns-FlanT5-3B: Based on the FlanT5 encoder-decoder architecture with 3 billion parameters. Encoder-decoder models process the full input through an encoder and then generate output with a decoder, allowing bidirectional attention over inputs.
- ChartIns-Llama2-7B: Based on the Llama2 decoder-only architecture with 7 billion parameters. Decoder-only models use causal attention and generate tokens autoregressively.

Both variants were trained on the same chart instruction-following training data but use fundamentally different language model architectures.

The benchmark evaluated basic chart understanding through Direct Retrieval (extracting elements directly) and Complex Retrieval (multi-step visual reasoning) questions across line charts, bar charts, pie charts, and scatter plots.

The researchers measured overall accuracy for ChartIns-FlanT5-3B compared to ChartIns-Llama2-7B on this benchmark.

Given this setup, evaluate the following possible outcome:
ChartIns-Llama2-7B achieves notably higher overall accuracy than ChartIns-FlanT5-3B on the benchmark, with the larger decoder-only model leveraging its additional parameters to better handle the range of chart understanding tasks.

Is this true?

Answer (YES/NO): NO